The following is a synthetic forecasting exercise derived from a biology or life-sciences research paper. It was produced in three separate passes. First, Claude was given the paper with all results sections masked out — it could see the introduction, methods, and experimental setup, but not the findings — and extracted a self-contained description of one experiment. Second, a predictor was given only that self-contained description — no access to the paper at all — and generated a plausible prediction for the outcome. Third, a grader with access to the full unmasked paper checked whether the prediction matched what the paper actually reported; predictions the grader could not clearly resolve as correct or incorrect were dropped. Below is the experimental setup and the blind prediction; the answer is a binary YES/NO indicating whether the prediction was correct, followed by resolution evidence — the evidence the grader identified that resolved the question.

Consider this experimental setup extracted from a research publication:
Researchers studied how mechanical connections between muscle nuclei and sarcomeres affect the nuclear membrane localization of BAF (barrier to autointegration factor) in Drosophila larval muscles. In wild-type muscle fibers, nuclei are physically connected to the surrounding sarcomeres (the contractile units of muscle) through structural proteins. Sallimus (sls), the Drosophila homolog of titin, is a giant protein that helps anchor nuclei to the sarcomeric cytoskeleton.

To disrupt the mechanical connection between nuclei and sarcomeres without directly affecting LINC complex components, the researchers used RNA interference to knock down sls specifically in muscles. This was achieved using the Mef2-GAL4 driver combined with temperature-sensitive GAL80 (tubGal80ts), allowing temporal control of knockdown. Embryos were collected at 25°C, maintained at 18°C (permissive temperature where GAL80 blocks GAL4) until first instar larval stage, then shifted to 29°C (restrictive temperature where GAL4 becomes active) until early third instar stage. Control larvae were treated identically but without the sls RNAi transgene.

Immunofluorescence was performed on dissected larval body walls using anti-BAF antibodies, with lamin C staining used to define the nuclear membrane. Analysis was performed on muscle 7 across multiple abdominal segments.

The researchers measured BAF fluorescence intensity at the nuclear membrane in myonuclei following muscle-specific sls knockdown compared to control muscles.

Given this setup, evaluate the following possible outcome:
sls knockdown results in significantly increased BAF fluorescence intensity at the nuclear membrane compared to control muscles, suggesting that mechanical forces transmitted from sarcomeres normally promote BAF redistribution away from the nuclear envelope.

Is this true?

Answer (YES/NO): NO